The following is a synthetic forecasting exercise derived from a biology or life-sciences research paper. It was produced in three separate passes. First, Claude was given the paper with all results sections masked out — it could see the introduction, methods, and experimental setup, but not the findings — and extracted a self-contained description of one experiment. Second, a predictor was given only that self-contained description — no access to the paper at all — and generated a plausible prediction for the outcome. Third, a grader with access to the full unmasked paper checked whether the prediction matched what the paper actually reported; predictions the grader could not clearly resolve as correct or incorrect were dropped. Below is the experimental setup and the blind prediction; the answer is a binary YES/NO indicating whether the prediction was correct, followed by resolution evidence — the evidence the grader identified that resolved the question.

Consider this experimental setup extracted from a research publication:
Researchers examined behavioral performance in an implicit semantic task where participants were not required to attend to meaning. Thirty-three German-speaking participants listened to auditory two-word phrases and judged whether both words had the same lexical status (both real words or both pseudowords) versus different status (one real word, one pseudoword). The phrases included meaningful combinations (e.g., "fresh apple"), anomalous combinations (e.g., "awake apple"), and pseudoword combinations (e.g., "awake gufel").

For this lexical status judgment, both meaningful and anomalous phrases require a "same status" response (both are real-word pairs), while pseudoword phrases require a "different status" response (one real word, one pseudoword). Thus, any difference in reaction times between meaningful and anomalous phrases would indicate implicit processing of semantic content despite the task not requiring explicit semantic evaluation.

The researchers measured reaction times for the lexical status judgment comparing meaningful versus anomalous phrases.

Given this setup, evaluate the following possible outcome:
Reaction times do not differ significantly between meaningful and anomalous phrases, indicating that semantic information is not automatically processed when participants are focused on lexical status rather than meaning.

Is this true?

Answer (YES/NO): NO